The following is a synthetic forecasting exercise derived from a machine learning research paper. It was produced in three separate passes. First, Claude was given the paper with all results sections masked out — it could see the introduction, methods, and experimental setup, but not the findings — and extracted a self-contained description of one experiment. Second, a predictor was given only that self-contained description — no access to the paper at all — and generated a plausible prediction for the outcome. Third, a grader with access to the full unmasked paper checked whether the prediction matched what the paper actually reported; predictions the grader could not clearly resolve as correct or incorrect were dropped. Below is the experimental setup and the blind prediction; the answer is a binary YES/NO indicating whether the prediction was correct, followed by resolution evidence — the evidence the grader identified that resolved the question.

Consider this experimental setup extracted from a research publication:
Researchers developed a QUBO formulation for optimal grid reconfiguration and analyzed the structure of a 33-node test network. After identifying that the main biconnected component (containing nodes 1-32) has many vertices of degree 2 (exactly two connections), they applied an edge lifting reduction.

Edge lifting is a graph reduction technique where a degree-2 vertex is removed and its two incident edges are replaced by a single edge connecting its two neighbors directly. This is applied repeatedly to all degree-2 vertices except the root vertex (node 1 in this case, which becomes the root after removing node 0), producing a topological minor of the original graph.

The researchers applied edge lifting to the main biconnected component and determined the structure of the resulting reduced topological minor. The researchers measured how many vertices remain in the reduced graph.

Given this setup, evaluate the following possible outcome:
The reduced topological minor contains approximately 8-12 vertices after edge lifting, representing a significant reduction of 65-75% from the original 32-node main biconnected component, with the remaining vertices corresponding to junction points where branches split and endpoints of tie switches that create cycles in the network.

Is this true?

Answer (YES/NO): YES